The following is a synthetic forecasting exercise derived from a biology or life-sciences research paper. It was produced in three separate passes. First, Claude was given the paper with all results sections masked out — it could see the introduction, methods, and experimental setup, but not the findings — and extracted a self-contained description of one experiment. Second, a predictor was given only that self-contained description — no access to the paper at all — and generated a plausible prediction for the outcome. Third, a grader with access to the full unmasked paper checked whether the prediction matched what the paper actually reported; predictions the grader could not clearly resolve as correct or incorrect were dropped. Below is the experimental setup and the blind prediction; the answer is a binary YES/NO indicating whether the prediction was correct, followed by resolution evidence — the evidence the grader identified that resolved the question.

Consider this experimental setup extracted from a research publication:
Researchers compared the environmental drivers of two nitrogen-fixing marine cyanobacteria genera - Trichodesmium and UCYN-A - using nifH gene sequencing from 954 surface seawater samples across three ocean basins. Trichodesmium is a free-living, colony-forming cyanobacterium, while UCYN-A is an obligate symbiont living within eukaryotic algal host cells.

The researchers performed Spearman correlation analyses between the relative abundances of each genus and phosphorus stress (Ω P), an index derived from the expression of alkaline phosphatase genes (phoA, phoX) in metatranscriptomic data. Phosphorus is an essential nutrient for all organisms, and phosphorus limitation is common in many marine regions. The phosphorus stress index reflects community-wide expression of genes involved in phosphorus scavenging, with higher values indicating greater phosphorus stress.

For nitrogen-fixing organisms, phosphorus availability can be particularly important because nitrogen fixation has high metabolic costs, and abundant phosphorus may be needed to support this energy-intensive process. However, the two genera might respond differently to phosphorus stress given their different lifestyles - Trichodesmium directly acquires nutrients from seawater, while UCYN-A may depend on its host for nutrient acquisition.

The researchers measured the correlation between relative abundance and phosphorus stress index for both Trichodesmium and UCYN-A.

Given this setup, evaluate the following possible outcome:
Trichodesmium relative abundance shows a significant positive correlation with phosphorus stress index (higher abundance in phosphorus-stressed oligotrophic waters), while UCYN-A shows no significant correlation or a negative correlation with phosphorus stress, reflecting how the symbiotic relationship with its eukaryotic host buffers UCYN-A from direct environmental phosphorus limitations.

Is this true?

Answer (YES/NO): YES